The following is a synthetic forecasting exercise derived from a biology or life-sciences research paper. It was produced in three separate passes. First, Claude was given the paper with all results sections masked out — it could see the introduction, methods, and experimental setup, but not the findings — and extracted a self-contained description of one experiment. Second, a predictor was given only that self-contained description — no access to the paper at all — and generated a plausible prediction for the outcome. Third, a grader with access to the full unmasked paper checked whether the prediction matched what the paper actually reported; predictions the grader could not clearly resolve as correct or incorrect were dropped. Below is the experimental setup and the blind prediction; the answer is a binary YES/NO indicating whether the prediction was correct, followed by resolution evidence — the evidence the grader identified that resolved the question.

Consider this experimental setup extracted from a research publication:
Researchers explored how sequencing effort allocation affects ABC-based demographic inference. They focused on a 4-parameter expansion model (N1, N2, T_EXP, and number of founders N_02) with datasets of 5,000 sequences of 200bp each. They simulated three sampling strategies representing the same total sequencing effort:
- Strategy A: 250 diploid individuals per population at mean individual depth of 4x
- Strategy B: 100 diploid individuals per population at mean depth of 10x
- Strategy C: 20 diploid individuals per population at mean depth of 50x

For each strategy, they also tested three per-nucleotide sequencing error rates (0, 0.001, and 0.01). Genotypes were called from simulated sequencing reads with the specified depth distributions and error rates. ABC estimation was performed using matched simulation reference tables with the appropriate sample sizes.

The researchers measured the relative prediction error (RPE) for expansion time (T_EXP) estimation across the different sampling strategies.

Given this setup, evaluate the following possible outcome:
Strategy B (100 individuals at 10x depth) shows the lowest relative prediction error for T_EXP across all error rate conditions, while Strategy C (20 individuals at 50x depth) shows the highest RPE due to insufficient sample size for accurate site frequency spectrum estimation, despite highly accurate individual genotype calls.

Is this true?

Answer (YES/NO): NO